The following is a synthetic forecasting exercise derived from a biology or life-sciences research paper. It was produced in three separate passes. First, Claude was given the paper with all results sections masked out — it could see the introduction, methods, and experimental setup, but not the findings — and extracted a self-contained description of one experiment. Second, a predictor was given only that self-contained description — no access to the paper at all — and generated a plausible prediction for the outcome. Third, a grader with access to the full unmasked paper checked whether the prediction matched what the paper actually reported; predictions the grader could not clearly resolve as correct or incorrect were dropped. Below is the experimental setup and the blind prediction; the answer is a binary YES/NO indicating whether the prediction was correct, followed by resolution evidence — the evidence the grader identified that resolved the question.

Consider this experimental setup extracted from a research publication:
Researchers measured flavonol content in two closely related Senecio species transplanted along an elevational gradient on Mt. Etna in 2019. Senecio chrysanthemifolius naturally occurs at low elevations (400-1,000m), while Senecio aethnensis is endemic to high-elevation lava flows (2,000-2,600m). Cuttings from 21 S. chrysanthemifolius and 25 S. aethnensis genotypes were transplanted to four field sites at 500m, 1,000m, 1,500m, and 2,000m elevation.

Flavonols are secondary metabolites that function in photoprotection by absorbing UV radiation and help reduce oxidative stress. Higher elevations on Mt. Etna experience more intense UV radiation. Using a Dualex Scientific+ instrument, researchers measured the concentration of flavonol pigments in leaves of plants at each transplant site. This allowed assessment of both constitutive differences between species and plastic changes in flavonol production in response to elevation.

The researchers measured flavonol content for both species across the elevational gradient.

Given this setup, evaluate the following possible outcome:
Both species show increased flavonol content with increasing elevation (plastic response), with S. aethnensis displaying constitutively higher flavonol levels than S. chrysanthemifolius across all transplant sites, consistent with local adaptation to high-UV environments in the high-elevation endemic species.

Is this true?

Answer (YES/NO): NO